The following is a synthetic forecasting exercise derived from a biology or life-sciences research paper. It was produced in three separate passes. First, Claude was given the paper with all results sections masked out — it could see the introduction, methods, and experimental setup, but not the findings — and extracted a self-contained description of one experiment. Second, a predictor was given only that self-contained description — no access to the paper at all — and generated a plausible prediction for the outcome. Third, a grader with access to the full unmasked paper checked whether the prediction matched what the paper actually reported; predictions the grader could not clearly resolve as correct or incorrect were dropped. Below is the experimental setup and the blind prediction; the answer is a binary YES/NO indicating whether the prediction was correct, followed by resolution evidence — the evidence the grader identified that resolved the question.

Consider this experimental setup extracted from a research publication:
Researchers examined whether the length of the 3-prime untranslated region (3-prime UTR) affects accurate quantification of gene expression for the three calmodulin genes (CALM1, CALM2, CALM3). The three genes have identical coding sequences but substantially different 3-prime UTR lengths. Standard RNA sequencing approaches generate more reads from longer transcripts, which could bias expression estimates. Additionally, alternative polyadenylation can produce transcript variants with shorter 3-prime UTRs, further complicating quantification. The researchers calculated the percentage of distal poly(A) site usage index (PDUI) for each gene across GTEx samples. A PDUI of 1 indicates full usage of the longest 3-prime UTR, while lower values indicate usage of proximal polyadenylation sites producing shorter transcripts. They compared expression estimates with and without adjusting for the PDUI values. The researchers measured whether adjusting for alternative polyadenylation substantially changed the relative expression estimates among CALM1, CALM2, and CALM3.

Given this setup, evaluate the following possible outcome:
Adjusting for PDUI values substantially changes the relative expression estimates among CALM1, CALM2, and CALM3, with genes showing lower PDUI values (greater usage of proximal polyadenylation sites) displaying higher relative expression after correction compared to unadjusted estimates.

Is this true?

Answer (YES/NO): YES